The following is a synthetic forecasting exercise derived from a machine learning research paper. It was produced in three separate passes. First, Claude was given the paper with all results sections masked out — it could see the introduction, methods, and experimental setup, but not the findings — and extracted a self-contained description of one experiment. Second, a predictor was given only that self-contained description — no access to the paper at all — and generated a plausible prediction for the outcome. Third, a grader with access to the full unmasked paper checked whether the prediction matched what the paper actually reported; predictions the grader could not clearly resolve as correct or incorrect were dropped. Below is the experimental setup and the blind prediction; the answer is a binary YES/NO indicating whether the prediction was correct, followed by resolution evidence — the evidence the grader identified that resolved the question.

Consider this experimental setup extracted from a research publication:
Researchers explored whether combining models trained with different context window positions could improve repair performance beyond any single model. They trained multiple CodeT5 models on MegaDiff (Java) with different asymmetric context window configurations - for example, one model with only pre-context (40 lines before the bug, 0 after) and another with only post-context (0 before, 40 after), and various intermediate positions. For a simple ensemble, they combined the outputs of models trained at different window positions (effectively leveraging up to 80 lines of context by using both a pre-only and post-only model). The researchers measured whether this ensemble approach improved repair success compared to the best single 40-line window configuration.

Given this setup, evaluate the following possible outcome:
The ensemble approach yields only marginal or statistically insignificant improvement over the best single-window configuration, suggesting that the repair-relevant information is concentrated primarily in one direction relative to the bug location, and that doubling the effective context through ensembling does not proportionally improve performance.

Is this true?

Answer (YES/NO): NO